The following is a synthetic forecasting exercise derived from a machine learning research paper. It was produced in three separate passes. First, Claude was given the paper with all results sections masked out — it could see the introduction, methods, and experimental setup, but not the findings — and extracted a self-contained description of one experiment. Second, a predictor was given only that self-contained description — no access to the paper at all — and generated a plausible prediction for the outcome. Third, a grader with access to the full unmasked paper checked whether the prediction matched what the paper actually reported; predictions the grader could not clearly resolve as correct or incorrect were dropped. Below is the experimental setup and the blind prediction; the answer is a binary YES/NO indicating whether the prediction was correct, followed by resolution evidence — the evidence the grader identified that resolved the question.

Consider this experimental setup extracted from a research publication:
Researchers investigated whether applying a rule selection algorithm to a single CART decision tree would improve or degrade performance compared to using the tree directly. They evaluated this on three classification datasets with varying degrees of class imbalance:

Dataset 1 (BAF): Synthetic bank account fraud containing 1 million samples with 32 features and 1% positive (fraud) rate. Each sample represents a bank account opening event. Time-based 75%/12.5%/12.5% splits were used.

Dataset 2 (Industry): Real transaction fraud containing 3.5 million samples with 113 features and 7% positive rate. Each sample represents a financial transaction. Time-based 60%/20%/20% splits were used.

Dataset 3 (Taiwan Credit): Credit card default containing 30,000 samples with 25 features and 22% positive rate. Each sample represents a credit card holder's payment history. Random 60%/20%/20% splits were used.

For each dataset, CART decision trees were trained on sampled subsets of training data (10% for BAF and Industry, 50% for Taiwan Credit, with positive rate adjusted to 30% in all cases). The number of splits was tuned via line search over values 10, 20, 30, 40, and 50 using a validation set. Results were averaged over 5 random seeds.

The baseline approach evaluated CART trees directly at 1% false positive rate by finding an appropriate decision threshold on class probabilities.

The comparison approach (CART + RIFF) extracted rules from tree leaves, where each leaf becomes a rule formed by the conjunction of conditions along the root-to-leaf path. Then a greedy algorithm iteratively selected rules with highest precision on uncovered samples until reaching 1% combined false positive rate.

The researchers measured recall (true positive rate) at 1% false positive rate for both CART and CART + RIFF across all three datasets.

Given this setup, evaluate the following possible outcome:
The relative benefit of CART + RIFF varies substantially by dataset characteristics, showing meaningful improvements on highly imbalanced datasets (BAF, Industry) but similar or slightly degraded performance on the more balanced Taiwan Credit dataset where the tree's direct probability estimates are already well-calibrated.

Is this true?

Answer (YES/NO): NO